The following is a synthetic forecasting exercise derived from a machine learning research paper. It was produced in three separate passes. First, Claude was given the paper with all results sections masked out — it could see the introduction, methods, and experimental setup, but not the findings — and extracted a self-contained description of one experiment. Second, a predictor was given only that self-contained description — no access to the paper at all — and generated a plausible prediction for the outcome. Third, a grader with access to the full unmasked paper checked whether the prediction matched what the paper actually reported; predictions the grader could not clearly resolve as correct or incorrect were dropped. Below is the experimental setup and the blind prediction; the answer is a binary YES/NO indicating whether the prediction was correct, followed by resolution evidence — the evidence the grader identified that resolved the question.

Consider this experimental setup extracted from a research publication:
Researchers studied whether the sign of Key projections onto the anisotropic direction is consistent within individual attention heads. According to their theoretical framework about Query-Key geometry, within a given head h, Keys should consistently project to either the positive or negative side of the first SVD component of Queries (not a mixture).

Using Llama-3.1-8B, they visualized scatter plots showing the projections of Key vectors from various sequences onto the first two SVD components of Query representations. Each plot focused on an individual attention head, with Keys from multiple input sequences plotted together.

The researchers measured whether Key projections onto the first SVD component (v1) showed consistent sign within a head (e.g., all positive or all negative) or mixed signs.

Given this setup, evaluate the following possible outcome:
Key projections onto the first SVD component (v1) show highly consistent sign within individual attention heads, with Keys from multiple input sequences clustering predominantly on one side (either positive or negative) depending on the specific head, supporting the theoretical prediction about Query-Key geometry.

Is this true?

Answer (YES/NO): YES